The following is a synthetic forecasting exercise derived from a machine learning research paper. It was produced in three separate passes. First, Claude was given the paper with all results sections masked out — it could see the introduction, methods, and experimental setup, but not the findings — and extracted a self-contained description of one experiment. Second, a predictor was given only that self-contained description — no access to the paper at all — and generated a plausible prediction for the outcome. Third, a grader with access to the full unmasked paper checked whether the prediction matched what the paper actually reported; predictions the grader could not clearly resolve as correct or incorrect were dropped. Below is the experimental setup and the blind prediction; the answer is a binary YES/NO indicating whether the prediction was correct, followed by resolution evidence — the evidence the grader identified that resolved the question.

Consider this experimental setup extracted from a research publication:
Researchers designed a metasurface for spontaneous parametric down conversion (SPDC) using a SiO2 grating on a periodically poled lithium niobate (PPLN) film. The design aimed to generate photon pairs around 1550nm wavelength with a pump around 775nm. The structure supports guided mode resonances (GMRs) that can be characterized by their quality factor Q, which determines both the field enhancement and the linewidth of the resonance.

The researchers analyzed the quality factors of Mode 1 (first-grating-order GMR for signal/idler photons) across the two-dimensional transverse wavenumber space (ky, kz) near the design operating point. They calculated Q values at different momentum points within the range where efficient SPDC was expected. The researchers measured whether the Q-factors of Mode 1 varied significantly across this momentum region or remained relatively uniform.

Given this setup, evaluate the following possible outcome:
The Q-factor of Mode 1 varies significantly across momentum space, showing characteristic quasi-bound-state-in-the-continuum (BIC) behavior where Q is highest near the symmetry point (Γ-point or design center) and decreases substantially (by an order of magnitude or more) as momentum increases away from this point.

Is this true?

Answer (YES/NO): NO